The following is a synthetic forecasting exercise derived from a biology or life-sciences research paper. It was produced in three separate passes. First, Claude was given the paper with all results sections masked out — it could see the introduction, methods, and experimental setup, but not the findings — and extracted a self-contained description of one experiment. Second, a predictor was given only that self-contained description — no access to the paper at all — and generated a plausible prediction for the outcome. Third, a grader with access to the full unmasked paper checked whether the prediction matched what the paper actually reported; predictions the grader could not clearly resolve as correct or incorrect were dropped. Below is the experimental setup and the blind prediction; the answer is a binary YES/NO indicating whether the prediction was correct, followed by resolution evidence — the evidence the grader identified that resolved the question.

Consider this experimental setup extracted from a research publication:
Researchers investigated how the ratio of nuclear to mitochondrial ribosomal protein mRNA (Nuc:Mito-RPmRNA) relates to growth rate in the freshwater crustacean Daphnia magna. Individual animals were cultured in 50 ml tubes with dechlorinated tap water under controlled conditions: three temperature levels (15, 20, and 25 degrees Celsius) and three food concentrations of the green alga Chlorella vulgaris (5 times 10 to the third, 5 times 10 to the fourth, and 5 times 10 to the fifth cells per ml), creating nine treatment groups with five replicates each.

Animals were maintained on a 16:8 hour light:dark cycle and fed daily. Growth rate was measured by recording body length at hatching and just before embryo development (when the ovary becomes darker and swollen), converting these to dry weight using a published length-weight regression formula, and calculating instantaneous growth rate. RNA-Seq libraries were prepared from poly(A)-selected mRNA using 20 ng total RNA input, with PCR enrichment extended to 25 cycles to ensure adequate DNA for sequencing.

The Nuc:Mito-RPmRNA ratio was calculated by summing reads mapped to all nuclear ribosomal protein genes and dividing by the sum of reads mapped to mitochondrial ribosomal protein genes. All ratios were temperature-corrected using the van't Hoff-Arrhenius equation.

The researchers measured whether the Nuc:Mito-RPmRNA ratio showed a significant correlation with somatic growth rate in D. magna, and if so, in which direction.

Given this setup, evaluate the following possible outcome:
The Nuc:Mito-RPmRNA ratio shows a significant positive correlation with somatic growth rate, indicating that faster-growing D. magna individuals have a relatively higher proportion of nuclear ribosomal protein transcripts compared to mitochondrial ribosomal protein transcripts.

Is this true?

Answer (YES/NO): YES